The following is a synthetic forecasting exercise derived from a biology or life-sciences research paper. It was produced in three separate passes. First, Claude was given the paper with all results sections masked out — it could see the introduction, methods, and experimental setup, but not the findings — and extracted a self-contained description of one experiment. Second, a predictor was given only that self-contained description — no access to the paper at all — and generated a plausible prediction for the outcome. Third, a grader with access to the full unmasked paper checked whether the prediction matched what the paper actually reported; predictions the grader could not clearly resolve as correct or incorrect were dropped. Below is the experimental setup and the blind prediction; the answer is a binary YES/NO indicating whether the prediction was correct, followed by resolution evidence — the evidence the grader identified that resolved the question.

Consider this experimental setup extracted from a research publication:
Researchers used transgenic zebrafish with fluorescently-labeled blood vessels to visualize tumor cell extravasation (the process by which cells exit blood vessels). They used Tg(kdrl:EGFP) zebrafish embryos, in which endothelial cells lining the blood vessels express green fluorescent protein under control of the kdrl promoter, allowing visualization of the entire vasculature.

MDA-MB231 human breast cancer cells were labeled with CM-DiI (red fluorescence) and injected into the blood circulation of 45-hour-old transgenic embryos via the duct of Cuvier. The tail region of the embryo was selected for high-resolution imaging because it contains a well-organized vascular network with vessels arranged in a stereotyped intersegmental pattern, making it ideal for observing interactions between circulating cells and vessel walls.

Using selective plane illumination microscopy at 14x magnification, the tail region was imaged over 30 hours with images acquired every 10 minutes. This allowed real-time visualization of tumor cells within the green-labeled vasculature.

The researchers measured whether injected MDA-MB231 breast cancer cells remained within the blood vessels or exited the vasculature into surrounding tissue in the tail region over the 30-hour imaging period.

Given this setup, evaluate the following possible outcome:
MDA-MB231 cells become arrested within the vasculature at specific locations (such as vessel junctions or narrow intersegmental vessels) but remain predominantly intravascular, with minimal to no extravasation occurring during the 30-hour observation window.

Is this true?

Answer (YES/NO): NO